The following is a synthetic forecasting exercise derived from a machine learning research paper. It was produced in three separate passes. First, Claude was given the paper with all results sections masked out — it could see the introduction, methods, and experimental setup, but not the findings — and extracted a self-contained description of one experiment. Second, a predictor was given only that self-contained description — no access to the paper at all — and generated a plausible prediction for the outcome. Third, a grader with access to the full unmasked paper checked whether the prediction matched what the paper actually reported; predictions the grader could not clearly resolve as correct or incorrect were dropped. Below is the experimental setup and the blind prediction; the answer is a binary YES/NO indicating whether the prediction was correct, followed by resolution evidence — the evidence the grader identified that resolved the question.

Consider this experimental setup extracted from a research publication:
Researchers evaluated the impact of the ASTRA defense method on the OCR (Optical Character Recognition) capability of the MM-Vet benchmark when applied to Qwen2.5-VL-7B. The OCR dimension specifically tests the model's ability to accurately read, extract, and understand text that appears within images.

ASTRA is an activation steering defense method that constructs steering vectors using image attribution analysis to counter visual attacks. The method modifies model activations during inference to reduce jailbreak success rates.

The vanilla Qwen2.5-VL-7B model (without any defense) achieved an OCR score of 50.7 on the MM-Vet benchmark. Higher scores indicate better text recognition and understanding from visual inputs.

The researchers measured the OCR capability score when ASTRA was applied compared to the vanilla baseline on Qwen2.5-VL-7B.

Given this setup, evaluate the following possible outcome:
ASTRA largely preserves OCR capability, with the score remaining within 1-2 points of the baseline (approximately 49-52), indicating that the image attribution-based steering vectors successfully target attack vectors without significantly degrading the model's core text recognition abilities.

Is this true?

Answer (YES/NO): NO